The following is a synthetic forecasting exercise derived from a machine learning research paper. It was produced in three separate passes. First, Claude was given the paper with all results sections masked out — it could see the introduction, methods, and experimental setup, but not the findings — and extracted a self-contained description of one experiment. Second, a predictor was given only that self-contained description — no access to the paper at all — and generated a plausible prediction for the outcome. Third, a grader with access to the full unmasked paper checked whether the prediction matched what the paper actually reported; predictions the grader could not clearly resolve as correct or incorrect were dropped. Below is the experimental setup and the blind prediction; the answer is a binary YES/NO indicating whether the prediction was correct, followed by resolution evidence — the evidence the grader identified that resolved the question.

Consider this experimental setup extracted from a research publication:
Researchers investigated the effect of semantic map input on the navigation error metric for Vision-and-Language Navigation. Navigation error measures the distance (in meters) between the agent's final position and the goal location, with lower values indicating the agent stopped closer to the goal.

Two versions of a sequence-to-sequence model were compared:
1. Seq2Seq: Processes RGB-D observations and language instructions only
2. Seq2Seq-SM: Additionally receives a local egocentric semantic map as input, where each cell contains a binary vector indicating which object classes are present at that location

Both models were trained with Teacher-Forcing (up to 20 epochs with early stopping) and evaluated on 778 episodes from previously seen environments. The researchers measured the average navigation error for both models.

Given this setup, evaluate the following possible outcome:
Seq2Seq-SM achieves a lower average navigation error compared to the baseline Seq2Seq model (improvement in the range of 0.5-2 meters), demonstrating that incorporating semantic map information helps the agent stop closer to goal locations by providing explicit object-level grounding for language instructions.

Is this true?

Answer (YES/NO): NO